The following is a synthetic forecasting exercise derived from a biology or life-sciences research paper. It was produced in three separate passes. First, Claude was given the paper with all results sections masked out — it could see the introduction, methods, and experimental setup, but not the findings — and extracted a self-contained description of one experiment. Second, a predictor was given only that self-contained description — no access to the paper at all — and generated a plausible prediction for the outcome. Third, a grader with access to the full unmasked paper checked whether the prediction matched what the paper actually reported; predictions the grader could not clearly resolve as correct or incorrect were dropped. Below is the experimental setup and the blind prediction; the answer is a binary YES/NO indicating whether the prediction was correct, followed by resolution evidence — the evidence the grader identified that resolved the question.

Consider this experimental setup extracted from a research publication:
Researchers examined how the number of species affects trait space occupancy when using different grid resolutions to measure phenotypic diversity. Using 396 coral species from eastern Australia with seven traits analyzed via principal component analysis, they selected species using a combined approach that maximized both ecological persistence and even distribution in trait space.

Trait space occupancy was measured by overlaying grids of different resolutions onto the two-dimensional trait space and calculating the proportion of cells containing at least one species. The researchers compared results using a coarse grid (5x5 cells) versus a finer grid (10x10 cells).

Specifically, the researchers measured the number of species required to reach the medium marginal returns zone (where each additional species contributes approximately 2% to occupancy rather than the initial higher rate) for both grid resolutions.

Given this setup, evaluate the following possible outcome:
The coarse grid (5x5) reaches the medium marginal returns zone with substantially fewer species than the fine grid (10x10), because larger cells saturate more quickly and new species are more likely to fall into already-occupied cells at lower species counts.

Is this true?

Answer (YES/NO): YES